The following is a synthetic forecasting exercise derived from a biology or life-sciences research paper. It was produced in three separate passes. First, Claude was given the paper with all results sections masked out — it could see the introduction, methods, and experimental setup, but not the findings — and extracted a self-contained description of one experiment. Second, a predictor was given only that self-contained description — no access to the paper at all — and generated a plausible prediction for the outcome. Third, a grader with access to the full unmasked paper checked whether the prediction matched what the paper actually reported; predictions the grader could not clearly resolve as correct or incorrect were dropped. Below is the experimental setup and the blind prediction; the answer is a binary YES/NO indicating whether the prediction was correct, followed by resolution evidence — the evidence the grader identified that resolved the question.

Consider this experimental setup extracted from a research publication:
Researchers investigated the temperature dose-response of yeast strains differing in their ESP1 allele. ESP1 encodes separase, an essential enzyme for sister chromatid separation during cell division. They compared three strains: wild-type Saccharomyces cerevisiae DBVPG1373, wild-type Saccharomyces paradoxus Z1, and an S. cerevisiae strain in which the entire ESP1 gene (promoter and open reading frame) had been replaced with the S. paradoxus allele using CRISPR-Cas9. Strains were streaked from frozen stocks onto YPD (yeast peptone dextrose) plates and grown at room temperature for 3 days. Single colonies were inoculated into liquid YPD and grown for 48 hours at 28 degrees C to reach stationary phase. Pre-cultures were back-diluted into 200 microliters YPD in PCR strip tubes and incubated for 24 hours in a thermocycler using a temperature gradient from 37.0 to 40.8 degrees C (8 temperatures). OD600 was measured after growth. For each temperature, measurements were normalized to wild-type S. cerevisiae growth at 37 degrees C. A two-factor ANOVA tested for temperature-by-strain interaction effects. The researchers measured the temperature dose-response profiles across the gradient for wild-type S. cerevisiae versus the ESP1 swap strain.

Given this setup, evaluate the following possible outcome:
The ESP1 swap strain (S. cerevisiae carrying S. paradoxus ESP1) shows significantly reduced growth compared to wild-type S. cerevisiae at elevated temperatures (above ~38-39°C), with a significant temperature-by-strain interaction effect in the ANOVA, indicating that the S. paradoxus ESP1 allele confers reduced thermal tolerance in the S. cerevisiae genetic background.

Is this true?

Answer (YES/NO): YES